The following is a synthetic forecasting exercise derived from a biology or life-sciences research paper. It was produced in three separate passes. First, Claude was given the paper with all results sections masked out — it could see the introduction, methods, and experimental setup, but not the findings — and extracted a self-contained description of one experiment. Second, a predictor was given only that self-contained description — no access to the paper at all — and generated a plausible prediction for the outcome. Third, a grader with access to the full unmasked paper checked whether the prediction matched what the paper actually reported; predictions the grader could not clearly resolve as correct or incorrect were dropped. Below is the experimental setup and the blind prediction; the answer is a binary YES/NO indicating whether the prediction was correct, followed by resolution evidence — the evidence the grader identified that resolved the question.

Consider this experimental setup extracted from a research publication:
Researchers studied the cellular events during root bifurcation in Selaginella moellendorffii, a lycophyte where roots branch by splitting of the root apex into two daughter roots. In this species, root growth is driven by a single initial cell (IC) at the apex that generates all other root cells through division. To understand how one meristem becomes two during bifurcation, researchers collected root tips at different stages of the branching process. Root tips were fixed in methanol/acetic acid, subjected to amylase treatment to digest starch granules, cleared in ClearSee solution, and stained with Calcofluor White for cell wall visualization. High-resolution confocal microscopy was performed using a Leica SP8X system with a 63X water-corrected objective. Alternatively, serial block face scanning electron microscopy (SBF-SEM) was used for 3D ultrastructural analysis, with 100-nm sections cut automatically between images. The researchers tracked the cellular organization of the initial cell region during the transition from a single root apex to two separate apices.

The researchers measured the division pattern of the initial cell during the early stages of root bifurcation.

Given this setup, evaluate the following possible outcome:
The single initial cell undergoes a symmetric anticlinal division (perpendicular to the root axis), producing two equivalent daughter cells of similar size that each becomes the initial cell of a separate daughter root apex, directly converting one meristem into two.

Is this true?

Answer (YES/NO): YES